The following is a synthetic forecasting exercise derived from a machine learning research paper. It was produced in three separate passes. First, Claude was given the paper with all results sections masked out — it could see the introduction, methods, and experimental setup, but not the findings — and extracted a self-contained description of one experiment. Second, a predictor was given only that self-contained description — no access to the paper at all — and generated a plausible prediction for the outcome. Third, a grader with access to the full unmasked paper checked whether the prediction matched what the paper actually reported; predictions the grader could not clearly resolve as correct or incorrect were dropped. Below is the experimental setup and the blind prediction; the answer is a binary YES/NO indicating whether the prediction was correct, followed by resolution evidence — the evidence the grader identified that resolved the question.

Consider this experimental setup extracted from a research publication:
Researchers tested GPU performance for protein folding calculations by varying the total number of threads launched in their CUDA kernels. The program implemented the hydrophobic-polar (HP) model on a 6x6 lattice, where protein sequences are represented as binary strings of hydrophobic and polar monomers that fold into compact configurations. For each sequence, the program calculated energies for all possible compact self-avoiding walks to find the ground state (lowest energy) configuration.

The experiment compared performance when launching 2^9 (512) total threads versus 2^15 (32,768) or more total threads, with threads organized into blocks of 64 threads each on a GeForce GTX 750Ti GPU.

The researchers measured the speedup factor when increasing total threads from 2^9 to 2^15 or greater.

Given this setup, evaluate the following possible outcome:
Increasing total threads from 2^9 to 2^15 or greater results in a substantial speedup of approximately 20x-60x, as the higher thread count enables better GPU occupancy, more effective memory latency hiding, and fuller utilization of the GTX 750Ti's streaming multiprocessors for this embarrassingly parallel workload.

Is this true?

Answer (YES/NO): NO